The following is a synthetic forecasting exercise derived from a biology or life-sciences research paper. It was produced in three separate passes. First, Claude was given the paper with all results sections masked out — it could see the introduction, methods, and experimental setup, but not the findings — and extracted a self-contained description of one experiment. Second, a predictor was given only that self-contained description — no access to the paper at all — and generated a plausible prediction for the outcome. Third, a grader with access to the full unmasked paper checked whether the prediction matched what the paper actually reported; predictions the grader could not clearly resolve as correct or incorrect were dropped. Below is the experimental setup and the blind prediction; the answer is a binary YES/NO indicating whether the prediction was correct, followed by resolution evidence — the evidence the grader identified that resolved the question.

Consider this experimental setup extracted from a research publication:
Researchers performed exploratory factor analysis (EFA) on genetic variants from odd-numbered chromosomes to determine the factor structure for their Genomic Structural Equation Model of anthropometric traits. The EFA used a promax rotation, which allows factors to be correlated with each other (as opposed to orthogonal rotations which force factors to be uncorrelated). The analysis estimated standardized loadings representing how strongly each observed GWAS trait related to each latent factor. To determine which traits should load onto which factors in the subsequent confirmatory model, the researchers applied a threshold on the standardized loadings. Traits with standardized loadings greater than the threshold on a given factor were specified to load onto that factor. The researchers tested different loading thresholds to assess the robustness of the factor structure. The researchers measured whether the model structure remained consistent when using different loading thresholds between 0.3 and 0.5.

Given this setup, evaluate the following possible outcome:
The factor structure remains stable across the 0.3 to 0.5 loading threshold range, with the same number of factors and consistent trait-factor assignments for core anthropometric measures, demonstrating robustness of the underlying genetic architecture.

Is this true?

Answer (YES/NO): YES